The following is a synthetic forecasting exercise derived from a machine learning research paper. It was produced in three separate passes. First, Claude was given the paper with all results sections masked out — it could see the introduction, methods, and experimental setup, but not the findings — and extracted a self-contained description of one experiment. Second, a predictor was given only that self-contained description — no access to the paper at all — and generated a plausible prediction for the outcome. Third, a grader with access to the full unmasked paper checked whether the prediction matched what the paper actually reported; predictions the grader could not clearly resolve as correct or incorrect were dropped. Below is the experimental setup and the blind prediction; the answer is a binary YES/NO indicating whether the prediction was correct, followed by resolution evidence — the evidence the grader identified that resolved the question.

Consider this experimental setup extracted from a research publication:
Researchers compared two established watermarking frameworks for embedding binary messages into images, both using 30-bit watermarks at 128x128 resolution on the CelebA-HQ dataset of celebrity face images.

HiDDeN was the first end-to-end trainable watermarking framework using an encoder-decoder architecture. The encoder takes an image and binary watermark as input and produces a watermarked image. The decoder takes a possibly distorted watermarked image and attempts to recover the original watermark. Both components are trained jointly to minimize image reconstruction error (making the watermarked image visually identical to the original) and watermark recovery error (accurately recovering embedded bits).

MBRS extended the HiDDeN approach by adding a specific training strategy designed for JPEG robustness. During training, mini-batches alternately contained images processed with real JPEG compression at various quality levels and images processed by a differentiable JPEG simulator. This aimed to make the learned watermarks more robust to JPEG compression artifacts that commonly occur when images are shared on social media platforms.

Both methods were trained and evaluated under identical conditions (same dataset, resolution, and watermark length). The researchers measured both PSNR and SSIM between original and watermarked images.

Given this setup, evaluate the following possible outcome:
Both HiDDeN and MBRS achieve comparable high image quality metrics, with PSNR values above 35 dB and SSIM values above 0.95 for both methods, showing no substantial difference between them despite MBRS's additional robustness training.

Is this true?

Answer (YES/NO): NO